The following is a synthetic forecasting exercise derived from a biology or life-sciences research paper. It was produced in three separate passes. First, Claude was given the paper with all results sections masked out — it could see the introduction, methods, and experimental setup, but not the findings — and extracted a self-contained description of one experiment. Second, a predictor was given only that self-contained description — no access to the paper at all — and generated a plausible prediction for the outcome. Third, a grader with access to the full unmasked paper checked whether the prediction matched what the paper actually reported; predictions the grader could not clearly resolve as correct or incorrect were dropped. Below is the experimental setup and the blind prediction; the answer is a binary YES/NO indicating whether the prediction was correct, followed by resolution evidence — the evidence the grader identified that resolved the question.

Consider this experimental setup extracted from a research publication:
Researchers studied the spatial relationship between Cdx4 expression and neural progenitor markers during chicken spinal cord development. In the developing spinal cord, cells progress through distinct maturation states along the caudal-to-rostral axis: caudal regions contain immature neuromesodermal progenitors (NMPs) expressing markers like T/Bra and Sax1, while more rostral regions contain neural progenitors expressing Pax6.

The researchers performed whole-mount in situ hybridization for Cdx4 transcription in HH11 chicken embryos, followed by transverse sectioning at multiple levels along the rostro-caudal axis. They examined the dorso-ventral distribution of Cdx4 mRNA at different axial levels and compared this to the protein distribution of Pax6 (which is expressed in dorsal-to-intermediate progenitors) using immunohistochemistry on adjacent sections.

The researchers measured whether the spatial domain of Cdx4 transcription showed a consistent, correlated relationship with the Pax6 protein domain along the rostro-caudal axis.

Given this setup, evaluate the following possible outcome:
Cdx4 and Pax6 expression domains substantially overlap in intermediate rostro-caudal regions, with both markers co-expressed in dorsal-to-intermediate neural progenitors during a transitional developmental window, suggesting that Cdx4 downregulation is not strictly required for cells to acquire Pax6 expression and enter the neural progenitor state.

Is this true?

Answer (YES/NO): NO